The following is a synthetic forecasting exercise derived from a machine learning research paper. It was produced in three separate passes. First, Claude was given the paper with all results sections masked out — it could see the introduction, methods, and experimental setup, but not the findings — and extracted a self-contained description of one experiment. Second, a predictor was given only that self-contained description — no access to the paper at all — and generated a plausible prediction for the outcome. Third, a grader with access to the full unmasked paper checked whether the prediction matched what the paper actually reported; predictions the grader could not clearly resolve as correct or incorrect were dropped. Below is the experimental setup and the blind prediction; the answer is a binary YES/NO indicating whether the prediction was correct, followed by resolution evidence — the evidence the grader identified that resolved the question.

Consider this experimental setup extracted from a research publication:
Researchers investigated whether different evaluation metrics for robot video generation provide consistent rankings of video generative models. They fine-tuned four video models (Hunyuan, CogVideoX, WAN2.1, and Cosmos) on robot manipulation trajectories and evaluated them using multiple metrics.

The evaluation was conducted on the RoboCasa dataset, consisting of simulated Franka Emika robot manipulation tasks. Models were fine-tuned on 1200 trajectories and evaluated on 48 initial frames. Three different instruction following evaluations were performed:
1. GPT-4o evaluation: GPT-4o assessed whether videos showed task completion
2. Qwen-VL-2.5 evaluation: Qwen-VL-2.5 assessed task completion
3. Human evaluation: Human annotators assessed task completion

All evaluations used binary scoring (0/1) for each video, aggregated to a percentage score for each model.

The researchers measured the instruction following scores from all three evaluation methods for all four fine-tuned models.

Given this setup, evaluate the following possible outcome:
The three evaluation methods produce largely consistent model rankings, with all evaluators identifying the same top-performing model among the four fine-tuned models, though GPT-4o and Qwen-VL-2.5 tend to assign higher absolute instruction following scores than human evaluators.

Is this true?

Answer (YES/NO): NO